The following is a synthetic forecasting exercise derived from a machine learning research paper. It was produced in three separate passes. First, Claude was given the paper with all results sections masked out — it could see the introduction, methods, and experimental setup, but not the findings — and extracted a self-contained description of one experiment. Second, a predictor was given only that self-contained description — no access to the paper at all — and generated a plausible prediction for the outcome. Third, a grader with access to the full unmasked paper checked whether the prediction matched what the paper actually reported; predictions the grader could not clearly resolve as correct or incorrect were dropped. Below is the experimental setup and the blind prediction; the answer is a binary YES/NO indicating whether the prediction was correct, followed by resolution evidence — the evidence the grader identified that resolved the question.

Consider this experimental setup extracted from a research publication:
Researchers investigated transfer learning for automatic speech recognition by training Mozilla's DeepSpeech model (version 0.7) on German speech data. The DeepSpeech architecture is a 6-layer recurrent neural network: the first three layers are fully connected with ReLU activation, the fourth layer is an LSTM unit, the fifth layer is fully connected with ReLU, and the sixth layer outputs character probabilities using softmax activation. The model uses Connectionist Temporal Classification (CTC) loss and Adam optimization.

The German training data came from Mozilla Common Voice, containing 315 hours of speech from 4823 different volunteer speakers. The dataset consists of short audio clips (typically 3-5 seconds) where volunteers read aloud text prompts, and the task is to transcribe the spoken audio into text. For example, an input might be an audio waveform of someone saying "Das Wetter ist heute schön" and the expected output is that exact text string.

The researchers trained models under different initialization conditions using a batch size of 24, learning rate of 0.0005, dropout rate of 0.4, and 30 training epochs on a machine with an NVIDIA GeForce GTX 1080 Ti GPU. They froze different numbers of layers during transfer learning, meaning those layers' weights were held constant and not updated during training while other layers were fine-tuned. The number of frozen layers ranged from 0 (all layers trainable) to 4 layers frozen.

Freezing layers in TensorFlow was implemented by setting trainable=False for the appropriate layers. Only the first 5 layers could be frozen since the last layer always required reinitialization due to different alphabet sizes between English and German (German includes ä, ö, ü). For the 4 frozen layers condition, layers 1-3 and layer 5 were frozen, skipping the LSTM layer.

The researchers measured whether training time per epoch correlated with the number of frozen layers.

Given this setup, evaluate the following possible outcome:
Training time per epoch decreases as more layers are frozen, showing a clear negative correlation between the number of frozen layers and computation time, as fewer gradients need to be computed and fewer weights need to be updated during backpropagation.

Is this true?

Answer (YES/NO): NO